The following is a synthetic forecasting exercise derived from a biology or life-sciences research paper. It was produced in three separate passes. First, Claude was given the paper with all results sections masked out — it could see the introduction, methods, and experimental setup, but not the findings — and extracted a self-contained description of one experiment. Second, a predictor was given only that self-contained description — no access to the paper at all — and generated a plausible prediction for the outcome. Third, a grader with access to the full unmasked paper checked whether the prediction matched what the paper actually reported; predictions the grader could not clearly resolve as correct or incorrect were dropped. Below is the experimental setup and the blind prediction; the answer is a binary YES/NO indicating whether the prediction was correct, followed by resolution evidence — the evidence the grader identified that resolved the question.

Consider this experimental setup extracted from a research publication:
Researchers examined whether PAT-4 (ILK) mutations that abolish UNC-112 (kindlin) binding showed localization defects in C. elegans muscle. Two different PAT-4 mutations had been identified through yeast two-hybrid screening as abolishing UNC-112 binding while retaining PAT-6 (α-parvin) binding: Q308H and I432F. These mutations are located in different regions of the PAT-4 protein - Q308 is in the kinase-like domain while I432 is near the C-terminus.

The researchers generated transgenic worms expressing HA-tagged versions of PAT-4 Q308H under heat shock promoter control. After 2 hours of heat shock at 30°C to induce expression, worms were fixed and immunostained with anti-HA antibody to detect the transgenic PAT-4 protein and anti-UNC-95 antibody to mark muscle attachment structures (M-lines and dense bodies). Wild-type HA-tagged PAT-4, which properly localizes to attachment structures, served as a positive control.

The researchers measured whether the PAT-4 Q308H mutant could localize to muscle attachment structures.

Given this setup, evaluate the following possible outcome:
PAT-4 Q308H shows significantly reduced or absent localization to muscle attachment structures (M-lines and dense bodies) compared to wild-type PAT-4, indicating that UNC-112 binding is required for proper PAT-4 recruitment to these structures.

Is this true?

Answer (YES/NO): YES